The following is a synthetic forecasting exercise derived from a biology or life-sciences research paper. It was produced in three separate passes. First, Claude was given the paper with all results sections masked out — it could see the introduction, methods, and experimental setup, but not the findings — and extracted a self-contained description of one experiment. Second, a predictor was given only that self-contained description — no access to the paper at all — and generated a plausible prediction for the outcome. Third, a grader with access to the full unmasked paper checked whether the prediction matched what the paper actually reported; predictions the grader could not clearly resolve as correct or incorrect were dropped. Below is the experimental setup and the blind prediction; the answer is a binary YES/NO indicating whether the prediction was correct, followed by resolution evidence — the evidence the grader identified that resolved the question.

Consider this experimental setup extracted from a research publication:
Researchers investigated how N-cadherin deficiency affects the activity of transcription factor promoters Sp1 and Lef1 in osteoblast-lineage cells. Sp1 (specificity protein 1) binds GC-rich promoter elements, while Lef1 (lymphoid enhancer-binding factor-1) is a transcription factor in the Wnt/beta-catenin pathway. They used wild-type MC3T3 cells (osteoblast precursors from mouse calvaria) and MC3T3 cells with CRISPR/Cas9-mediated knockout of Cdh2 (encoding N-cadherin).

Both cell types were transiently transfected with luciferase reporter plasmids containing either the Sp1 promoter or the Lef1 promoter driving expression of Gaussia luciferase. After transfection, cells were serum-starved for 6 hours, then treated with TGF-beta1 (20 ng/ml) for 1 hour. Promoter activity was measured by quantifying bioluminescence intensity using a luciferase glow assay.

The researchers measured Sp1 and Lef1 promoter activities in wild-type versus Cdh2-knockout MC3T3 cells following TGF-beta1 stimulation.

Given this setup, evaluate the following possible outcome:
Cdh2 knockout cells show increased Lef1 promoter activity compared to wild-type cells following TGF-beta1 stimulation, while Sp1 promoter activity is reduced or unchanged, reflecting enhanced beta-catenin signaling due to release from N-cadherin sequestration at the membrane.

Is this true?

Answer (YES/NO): NO